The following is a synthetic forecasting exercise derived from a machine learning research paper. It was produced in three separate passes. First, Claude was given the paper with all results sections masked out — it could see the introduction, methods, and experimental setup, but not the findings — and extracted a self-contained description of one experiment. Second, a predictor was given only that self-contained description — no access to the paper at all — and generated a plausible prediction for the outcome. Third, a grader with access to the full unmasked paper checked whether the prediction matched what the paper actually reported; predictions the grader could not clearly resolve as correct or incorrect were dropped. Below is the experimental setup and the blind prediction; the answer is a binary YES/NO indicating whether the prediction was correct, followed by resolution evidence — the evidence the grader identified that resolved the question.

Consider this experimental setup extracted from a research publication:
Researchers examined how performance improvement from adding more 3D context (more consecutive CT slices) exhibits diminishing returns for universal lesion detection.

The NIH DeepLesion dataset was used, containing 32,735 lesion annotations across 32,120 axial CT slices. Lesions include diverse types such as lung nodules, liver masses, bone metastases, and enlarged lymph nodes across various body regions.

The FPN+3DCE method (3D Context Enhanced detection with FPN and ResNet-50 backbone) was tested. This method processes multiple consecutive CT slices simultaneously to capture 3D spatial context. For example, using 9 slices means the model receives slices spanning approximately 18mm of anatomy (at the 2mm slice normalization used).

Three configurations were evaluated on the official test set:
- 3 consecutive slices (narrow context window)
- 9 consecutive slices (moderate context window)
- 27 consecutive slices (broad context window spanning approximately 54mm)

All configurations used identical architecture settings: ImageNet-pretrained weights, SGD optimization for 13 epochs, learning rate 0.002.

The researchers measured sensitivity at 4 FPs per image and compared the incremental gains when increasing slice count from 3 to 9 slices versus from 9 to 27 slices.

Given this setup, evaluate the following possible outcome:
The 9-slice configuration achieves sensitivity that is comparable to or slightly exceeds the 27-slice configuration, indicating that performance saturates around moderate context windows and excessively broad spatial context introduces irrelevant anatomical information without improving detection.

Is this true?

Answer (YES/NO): NO